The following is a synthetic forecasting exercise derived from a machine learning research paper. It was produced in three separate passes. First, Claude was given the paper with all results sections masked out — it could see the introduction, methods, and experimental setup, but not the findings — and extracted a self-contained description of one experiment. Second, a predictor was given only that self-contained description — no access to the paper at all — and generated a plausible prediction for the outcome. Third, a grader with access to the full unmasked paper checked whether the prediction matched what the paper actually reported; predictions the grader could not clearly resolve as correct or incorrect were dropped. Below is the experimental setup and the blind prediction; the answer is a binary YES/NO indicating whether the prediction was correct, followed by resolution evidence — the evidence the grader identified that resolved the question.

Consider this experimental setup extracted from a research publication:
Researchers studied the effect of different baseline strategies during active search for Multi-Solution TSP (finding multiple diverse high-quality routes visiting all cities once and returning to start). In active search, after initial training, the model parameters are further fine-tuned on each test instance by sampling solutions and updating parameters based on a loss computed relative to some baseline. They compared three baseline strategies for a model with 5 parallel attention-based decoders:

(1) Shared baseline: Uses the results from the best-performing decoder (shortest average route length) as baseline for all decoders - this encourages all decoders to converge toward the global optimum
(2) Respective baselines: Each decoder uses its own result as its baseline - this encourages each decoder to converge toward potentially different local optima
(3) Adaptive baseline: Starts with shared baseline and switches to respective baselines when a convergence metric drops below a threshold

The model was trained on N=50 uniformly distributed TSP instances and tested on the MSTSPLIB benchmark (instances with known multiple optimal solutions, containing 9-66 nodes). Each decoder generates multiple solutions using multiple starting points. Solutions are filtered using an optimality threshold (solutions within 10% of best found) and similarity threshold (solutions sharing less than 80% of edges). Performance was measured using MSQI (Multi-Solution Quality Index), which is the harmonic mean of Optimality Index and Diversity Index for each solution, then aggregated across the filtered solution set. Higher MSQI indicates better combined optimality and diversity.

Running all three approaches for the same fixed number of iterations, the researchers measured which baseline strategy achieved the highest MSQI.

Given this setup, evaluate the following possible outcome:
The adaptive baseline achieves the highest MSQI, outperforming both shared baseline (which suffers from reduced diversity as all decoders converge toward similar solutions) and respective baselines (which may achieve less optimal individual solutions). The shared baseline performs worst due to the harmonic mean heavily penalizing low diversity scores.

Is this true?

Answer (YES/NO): NO